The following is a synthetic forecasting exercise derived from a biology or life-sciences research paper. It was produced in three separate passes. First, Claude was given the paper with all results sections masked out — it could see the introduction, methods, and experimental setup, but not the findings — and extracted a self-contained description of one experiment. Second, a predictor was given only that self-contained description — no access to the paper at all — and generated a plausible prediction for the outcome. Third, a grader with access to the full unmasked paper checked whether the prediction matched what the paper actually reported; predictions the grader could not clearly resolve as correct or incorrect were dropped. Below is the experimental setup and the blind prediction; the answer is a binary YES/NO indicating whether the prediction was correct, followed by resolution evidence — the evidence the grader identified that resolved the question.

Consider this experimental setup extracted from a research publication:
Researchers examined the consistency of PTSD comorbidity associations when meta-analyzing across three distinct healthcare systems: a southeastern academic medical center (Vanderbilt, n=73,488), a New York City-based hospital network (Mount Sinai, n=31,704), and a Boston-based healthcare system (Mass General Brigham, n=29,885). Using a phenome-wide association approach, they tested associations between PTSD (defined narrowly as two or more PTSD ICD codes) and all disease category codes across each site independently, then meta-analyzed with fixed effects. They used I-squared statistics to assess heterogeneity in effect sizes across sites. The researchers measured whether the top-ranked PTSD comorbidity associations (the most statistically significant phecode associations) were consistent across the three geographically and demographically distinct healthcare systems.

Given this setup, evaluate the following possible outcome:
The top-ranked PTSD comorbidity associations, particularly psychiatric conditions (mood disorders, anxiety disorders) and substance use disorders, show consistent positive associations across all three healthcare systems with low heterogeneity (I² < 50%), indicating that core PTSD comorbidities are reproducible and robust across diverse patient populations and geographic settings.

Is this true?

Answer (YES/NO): NO